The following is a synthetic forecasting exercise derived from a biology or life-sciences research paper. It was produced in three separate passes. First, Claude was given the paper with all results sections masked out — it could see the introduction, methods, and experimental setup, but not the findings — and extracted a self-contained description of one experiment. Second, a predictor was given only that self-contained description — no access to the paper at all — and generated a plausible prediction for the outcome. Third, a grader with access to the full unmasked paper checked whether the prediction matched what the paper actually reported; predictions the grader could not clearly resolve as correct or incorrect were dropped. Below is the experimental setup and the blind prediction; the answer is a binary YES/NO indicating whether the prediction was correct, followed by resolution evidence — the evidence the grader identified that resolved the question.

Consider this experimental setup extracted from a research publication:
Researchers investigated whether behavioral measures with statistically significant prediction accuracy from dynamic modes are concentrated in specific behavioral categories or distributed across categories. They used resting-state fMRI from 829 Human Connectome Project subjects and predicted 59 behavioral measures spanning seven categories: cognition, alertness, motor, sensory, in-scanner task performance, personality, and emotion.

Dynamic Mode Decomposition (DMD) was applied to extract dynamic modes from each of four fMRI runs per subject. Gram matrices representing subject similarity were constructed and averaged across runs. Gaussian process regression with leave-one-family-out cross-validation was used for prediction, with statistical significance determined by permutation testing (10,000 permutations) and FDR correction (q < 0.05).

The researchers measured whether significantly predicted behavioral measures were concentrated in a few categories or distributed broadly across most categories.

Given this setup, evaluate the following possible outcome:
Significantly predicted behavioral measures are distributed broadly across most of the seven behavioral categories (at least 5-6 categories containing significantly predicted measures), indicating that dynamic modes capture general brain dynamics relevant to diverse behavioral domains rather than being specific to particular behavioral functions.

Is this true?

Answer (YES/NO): NO